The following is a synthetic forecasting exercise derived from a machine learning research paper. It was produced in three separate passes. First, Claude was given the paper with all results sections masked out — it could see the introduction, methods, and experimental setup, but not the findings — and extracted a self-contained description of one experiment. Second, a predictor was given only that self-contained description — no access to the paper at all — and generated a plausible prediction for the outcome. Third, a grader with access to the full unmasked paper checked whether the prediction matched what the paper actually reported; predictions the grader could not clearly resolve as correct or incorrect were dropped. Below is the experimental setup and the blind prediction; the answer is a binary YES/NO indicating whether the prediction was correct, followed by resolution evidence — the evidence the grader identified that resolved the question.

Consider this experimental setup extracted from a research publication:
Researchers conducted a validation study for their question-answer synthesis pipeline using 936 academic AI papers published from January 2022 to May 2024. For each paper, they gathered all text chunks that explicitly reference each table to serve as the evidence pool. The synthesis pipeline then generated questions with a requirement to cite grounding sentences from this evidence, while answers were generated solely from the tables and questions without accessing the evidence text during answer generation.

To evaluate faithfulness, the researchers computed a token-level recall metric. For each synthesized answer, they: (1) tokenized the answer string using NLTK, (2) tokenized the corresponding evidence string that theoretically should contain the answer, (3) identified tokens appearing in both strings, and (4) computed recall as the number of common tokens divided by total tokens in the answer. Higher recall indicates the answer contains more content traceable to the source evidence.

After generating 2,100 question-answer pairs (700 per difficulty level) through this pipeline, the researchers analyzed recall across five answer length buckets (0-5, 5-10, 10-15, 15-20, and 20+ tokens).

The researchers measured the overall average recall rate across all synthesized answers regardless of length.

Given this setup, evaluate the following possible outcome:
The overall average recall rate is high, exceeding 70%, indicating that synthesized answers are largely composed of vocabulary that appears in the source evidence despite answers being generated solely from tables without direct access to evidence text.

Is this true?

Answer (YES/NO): YES